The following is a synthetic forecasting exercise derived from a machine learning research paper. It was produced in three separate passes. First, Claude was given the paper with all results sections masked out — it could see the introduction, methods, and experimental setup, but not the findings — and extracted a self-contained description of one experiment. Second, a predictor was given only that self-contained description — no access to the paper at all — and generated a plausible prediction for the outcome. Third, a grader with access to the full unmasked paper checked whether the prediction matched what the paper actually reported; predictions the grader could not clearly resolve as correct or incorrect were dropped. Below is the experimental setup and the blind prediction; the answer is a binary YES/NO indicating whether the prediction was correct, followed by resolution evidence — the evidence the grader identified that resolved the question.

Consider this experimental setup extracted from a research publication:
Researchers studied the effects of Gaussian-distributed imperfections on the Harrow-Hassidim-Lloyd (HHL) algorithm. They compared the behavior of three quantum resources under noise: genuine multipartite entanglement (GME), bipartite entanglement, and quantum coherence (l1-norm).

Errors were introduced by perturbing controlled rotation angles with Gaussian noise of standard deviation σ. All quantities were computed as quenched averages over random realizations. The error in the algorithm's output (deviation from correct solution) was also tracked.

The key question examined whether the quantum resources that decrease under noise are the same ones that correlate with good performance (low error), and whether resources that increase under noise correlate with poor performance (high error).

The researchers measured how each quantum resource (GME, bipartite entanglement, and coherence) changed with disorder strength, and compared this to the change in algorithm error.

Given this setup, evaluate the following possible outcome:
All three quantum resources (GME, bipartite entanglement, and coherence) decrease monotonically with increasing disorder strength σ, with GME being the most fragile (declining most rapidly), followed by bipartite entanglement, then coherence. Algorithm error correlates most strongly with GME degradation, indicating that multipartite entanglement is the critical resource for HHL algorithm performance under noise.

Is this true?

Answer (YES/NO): NO